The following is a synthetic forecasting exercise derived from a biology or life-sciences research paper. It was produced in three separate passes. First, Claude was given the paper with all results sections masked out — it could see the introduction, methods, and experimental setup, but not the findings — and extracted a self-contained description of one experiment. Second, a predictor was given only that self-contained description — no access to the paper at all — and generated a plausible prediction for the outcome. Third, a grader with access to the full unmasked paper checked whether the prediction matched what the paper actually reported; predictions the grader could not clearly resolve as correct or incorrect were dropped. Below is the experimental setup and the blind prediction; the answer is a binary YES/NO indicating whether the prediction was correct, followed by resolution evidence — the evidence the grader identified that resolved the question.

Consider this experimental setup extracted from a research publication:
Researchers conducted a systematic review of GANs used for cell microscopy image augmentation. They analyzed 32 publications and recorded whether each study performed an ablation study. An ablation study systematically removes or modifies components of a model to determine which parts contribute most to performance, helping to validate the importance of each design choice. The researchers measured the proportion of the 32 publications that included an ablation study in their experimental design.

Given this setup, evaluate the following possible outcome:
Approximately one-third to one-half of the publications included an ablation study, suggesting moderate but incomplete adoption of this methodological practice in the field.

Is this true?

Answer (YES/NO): NO